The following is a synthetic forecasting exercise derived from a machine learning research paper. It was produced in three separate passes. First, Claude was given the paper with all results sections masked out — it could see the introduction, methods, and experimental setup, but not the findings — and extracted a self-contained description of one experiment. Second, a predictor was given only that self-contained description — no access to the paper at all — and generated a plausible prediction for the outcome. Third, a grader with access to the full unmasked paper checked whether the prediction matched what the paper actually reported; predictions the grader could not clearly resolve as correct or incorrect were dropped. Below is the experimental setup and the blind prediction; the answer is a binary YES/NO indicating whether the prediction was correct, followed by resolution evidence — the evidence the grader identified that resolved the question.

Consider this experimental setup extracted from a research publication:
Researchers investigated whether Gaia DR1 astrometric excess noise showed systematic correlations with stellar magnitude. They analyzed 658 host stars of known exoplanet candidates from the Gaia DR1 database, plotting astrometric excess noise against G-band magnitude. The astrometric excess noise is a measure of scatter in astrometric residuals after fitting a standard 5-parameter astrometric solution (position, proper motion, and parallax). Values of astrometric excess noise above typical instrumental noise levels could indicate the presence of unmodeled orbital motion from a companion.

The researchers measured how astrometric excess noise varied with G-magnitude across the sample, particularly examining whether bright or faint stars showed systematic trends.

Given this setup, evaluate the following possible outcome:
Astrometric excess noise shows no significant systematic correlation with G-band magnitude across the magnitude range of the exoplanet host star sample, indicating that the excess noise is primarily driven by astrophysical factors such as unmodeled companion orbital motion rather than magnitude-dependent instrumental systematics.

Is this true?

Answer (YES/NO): NO